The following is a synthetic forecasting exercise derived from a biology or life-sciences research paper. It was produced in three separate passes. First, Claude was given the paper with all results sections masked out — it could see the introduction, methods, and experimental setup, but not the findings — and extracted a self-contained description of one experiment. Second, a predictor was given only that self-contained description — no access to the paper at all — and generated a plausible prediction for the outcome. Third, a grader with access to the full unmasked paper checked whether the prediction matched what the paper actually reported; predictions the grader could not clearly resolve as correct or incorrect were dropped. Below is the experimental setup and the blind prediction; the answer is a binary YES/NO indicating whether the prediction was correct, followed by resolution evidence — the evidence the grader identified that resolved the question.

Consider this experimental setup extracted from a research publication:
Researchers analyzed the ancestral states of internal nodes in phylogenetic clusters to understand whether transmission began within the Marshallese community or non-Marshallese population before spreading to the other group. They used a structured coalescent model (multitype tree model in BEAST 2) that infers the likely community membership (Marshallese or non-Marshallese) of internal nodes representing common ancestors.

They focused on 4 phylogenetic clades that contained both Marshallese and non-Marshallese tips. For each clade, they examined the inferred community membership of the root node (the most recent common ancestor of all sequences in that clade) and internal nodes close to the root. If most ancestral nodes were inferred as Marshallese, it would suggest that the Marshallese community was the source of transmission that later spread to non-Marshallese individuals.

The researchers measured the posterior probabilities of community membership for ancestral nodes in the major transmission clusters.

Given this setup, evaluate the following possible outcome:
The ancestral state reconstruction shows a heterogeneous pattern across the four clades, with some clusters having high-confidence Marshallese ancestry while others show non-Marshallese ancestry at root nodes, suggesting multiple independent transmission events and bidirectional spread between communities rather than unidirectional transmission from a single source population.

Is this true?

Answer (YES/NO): NO